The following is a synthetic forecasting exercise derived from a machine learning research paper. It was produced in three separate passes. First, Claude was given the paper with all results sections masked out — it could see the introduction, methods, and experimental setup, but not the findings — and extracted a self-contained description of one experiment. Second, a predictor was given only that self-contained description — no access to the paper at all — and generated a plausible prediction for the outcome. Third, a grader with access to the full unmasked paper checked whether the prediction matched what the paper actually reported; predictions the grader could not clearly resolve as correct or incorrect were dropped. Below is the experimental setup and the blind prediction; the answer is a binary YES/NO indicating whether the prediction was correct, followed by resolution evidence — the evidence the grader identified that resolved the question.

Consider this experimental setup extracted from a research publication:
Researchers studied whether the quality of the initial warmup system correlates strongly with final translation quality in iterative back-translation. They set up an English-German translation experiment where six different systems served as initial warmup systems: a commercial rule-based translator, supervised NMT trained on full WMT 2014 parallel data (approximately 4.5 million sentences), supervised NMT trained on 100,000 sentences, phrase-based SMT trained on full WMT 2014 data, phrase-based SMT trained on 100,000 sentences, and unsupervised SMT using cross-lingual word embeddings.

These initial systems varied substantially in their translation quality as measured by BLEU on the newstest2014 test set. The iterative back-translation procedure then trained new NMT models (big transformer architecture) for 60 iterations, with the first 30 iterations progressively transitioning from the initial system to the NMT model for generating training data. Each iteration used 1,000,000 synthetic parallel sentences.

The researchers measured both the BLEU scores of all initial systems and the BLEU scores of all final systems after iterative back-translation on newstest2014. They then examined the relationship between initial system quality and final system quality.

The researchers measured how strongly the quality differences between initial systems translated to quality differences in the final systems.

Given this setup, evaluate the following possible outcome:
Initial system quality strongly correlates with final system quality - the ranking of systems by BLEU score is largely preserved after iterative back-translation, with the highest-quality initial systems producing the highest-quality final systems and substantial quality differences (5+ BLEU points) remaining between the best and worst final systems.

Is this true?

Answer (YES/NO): NO